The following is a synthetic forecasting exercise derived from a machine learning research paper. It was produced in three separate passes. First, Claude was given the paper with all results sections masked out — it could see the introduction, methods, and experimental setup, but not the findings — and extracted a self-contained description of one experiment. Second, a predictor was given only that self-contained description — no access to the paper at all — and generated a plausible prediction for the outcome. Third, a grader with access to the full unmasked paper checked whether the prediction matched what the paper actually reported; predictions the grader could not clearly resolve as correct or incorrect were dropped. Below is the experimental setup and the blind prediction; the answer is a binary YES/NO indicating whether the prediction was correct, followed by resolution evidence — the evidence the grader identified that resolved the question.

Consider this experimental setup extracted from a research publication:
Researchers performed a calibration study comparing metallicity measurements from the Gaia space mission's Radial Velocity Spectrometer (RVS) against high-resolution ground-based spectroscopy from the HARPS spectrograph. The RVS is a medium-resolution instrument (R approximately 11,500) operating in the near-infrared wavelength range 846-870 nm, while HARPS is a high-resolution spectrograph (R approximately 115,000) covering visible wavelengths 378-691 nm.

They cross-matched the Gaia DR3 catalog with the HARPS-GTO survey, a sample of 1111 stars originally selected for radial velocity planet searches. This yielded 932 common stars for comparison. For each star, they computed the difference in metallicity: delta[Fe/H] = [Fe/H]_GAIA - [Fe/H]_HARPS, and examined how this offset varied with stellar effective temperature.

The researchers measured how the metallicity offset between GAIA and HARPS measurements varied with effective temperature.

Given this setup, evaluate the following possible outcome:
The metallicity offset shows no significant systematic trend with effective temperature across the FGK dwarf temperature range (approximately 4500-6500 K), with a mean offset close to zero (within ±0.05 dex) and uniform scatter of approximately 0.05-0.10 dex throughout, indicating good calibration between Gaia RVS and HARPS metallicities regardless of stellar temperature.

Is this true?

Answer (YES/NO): NO